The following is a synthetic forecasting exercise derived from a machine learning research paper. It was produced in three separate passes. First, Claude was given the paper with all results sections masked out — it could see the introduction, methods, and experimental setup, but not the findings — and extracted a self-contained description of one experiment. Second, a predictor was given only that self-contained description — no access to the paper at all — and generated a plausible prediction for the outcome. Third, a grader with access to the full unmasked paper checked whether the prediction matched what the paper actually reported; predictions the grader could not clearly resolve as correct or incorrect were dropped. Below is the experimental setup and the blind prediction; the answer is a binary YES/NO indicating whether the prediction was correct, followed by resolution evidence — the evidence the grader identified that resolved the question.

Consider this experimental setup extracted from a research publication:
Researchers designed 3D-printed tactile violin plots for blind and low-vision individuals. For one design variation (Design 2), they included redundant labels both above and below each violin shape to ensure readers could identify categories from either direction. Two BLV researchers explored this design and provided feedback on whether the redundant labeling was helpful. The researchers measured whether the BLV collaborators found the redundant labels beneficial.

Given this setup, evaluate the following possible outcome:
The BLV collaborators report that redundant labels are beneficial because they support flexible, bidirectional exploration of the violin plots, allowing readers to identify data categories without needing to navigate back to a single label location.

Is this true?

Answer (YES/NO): NO